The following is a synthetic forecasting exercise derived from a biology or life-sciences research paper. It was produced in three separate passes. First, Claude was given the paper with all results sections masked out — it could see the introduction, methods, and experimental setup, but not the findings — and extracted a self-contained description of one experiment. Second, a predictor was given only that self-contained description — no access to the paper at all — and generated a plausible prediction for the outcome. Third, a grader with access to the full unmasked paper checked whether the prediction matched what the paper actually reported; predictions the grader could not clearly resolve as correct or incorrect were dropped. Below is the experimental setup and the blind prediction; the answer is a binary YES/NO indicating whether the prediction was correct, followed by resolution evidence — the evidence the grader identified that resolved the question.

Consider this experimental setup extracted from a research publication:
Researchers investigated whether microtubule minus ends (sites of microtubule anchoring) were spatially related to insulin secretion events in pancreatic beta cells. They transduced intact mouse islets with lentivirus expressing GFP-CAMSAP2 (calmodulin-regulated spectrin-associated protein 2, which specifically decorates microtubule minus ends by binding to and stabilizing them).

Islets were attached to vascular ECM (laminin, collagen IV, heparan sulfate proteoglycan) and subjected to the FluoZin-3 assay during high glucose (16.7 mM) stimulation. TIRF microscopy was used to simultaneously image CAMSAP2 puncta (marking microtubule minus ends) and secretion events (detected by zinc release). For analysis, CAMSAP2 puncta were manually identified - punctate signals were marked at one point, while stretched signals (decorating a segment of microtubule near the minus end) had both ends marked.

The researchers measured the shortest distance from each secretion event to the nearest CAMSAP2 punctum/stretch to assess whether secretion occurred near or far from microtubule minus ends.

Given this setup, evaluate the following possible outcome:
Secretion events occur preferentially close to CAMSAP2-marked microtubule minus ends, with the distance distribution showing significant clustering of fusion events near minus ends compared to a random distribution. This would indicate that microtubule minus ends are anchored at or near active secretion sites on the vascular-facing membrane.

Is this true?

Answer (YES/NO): NO